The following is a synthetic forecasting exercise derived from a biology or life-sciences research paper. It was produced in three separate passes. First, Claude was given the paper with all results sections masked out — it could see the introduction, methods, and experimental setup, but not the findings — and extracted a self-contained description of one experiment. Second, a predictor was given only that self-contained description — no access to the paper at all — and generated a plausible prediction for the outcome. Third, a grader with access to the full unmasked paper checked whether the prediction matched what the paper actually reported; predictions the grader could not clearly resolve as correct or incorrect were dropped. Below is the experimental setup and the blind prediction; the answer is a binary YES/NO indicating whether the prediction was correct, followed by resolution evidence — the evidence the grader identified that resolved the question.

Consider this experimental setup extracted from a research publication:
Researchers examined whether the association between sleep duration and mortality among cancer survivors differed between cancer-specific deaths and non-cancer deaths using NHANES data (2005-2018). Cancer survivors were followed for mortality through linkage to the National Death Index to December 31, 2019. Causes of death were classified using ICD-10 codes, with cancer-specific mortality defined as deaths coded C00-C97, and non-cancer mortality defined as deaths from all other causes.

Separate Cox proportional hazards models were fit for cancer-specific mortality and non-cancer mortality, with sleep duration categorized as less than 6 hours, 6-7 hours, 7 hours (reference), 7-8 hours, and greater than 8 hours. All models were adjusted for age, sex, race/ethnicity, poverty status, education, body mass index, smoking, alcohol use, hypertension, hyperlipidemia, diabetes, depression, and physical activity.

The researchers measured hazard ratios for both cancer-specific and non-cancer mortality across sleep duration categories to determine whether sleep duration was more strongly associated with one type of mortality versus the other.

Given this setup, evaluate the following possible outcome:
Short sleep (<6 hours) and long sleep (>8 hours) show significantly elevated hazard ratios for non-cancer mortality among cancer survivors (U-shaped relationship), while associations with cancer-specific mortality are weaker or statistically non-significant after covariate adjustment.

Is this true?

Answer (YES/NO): NO